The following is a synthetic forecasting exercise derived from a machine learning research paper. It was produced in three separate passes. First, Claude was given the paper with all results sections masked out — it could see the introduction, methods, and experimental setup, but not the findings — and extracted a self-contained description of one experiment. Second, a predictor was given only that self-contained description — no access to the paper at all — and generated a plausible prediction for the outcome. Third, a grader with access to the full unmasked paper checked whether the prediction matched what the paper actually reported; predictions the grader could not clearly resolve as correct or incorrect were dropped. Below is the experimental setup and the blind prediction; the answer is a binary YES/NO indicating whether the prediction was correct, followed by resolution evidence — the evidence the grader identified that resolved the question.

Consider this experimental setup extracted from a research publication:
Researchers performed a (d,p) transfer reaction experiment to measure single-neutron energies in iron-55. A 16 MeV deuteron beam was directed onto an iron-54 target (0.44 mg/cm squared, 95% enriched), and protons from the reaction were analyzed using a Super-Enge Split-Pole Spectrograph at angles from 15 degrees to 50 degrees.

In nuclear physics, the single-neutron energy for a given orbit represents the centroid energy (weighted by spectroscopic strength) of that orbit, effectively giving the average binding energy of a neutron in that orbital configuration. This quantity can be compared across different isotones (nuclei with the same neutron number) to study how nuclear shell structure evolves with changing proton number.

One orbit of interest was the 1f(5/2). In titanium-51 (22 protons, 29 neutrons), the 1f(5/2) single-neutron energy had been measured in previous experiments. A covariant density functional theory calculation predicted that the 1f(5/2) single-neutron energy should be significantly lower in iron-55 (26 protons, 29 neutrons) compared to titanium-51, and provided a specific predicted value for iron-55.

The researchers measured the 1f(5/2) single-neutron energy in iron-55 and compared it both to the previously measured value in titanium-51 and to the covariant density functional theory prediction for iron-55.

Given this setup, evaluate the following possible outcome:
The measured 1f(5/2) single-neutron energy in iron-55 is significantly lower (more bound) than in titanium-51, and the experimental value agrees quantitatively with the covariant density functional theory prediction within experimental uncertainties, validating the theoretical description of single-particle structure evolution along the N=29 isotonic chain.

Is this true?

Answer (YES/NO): NO